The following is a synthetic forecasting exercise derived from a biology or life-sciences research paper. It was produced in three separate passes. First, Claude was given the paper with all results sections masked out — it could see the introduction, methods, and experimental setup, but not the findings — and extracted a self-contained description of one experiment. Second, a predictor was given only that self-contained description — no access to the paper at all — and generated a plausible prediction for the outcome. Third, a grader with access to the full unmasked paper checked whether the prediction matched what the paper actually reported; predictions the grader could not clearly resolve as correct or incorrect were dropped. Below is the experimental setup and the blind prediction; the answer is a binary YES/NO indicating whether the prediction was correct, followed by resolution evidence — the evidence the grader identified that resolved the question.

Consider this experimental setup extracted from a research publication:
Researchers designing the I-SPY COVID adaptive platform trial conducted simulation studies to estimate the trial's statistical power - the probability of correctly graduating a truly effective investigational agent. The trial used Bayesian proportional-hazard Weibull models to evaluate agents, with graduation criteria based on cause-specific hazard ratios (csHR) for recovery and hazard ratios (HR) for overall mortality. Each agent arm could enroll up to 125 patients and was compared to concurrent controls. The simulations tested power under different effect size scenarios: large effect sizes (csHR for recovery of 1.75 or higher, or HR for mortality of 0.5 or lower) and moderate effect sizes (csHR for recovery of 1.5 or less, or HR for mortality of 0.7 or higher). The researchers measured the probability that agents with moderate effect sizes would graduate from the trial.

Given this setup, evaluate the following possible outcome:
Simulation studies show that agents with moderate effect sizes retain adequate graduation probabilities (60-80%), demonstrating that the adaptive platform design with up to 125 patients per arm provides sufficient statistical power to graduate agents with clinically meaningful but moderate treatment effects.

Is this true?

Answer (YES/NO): NO